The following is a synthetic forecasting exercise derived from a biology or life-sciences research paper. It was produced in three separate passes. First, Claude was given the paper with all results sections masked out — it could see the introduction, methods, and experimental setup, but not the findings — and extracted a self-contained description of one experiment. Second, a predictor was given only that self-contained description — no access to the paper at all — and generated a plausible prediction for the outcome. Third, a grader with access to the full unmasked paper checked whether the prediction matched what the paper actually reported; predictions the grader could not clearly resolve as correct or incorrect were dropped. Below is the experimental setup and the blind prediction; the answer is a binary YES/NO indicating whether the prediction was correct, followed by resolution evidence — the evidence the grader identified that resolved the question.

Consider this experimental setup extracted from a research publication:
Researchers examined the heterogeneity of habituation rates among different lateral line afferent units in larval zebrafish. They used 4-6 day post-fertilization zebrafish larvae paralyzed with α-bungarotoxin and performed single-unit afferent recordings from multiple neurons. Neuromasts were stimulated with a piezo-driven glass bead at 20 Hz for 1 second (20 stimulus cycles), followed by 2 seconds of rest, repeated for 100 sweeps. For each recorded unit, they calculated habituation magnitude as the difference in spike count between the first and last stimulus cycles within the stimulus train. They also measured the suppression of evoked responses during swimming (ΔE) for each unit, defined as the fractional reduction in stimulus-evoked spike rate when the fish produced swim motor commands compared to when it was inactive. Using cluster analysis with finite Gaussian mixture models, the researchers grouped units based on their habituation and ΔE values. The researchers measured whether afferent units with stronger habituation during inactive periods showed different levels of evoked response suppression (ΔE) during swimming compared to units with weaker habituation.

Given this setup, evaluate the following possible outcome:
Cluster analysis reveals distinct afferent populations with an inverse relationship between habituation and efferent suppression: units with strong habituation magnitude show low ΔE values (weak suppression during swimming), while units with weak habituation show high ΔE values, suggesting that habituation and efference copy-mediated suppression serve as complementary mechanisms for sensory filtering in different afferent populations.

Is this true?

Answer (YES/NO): NO